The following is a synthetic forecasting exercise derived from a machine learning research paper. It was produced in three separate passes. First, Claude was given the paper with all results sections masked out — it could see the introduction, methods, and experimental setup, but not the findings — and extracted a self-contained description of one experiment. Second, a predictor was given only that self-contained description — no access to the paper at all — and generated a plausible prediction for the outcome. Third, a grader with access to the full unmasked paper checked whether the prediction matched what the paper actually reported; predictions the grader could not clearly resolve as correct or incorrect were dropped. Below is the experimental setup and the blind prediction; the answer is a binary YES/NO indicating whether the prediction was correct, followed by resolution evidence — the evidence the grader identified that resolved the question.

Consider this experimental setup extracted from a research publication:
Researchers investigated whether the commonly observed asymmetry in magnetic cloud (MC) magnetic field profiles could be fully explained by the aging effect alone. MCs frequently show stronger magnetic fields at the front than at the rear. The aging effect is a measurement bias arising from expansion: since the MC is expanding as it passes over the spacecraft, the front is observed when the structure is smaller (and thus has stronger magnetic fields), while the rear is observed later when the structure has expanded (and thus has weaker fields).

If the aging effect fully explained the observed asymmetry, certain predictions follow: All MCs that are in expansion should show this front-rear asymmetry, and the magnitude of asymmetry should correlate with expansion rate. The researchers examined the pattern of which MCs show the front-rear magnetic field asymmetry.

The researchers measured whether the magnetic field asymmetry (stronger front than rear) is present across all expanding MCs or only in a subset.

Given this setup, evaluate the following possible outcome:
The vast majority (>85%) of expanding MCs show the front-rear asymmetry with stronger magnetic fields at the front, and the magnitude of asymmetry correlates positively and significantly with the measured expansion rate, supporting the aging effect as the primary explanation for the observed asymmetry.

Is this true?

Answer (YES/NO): NO